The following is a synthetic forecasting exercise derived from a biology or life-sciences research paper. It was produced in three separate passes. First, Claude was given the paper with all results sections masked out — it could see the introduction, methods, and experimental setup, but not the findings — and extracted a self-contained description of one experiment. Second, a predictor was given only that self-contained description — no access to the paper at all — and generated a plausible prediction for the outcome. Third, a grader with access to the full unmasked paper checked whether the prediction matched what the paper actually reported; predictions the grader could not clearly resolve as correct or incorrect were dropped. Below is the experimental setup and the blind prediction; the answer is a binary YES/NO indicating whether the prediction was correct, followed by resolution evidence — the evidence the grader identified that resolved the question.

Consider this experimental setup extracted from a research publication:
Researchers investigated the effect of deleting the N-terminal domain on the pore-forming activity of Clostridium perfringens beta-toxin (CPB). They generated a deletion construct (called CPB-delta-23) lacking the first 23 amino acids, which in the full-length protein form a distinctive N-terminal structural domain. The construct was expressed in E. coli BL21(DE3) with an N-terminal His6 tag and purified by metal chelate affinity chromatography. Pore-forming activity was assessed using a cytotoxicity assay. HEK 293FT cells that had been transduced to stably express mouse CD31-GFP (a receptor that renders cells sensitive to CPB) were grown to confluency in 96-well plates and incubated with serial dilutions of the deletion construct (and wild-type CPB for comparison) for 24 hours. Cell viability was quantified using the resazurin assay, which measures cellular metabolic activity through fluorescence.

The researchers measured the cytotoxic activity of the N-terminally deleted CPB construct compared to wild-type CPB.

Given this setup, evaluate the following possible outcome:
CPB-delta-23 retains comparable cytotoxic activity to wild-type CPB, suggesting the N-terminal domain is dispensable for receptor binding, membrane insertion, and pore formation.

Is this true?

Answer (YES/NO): NO